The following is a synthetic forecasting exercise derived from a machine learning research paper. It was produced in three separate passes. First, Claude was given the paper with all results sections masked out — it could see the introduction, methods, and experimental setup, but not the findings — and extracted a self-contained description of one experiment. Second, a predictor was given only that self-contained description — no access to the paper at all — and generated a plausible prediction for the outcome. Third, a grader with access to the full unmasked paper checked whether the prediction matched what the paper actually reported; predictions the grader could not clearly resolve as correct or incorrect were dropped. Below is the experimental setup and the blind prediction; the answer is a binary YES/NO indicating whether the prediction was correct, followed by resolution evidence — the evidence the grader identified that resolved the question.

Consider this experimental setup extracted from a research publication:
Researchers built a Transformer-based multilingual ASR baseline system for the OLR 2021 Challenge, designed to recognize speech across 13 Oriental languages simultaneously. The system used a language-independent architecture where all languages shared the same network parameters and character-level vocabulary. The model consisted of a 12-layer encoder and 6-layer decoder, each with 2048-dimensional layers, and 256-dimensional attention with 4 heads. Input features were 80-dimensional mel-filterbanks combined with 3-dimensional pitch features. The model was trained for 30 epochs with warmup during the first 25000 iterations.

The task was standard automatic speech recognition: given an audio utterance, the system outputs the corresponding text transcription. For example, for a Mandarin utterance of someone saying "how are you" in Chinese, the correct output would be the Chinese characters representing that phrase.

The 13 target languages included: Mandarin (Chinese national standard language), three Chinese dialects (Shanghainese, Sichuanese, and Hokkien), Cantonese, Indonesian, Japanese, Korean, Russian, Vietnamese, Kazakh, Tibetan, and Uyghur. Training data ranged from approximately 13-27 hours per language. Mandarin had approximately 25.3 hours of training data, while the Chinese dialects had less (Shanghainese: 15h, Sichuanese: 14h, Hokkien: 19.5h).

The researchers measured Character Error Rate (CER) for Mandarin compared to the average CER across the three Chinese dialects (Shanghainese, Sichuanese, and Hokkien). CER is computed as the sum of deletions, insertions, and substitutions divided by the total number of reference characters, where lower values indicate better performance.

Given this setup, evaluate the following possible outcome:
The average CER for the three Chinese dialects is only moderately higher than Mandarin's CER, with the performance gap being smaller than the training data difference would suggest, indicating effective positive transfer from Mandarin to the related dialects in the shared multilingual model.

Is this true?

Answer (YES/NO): NO